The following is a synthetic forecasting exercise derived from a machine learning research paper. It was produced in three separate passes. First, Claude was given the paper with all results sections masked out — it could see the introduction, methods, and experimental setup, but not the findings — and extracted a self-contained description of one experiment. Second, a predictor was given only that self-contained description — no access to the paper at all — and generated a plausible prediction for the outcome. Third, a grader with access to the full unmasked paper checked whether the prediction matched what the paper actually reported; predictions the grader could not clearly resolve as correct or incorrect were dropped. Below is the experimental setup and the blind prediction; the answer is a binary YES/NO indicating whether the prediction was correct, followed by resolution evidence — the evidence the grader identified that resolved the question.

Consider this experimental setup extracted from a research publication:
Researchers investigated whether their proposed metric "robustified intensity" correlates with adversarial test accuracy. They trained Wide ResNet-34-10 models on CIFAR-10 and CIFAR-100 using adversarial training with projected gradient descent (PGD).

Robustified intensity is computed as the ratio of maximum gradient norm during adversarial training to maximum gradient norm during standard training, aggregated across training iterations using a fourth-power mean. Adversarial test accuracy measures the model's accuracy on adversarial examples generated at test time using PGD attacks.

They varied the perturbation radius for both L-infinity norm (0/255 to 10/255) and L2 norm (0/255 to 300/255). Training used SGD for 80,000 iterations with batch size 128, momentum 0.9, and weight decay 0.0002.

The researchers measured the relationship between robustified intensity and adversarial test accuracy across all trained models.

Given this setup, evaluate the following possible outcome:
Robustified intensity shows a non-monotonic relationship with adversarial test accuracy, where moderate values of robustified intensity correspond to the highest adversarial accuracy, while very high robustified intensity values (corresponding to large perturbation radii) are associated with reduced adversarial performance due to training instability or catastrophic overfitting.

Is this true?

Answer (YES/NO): NO